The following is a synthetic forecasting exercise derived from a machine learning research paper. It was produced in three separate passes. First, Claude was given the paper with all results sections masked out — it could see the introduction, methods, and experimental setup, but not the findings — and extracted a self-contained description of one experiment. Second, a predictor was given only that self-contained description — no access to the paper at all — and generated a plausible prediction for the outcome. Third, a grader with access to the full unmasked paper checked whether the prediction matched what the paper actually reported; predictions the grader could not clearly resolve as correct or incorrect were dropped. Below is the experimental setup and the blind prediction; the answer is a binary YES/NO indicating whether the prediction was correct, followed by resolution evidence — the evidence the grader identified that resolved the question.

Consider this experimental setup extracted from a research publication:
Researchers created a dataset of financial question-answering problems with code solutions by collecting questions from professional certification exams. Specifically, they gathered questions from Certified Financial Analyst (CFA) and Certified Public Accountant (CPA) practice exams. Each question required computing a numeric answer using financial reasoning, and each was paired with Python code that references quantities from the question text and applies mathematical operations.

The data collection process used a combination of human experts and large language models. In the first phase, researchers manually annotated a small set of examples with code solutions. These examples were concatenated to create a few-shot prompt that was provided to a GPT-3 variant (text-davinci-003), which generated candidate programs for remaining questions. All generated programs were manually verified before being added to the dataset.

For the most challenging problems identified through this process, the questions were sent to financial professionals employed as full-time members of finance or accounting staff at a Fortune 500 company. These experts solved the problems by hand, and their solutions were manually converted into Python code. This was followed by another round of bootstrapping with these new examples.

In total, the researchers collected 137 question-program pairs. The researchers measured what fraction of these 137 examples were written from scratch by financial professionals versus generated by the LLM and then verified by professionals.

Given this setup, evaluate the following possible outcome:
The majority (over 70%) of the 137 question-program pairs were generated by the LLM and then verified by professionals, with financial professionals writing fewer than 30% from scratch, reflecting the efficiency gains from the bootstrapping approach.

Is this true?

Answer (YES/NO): NO